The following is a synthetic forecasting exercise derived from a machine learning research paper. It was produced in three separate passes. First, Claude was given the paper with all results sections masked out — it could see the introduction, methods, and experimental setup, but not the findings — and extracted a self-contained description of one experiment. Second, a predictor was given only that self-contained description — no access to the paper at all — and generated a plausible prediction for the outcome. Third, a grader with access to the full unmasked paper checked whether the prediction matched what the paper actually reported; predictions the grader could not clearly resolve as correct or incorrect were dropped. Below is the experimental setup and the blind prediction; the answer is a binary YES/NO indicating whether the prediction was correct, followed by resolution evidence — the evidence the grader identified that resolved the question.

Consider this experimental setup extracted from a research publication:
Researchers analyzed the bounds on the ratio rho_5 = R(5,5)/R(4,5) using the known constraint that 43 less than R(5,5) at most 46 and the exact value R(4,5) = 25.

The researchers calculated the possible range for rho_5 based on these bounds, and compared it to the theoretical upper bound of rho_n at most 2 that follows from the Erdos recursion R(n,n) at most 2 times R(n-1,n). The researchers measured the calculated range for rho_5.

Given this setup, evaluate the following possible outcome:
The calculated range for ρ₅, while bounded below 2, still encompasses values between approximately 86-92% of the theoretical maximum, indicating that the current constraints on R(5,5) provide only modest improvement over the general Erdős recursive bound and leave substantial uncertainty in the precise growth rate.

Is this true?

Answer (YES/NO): NO